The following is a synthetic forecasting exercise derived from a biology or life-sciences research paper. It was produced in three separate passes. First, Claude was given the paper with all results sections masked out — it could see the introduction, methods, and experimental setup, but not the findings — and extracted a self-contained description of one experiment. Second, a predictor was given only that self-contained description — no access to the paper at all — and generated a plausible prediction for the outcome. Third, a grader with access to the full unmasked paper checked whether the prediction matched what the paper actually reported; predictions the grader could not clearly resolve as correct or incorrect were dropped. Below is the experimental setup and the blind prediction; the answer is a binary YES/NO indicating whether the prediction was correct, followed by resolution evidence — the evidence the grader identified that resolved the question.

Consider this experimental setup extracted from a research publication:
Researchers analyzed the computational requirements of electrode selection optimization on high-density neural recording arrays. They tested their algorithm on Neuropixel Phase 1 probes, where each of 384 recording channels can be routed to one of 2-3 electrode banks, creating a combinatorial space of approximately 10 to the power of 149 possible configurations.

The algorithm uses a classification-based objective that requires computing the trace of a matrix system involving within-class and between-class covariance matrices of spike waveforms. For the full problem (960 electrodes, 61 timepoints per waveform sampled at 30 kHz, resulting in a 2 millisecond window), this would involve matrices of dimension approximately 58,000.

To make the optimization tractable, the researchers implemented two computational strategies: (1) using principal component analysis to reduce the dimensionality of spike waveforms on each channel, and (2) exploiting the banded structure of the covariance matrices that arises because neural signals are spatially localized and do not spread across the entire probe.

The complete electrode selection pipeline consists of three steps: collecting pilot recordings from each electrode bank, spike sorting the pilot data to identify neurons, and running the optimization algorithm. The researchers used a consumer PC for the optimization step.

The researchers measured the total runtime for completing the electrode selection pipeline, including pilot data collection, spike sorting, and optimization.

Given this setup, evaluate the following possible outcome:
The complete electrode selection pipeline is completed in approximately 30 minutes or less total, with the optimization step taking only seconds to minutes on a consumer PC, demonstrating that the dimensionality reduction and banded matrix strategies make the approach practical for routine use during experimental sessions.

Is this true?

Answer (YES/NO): YES